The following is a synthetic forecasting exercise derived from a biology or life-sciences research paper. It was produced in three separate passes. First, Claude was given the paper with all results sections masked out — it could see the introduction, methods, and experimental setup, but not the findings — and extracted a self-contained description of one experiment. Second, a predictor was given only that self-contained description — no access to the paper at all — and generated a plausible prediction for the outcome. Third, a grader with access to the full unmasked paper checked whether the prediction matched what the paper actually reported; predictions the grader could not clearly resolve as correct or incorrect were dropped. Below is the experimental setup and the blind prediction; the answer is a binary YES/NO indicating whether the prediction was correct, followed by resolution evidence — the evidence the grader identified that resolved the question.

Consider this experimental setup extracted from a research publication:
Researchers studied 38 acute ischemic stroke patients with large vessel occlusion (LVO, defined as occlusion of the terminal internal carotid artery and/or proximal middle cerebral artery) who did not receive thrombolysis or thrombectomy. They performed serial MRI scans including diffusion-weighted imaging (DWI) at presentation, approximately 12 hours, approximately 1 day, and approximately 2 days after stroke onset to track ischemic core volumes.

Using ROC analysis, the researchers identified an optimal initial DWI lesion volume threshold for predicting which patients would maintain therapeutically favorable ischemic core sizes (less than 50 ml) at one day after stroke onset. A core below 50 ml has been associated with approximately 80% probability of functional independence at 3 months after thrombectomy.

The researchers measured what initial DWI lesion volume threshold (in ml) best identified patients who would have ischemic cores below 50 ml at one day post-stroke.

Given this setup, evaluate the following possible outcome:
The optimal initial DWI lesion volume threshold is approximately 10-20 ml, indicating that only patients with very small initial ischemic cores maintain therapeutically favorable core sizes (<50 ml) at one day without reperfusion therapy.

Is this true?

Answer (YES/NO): NO